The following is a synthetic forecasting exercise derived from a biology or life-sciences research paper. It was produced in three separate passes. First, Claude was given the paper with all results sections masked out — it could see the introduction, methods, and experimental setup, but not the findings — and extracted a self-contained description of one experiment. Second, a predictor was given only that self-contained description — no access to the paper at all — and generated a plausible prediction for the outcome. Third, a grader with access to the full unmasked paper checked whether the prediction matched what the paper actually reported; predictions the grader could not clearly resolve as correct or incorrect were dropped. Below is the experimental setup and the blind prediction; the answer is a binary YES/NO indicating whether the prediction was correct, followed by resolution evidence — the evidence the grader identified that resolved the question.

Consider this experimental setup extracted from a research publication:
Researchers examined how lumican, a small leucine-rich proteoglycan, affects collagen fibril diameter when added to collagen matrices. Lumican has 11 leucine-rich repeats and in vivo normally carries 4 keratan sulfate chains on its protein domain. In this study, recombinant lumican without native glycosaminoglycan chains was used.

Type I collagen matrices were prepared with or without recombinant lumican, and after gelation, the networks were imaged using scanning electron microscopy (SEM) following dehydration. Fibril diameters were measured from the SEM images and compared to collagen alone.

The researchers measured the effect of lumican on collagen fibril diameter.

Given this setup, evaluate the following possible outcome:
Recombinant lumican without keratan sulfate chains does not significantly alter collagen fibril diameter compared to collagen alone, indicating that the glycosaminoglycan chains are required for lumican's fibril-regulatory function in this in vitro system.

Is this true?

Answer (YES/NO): NO